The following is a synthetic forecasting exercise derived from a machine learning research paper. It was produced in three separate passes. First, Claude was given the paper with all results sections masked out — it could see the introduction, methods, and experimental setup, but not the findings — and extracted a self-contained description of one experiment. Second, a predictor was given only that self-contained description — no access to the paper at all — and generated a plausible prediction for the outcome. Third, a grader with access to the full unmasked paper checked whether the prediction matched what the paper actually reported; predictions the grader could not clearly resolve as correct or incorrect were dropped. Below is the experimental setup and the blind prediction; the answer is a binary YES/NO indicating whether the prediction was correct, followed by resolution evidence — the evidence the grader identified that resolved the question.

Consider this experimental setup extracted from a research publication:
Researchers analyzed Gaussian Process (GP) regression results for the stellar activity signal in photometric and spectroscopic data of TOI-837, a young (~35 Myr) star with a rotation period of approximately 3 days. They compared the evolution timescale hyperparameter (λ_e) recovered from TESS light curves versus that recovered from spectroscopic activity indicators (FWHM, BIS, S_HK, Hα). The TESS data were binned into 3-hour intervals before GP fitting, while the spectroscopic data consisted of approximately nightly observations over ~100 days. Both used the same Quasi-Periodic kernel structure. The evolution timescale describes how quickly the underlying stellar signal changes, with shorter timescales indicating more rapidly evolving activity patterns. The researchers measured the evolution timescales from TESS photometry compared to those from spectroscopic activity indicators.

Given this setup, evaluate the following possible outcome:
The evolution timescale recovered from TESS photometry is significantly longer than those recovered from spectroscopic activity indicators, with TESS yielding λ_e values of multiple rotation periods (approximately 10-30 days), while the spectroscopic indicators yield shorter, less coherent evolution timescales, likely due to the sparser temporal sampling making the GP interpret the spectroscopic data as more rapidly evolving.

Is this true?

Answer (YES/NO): NO